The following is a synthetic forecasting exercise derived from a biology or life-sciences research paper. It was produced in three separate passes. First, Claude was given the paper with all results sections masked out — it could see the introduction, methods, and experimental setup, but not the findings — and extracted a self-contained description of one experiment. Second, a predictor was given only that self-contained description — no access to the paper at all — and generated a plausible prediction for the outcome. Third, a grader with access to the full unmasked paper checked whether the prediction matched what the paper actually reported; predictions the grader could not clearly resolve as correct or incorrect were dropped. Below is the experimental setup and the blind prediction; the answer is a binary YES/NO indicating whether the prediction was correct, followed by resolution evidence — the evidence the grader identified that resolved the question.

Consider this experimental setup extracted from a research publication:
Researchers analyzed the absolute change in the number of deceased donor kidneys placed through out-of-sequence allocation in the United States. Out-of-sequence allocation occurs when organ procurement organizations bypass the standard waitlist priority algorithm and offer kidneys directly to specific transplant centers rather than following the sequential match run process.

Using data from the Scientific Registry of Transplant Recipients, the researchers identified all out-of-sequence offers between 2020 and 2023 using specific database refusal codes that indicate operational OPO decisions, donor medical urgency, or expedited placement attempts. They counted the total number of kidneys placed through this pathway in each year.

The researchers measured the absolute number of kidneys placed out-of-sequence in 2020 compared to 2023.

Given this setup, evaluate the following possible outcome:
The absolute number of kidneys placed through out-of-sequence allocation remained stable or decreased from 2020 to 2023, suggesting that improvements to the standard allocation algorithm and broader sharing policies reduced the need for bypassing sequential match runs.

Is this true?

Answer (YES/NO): NO